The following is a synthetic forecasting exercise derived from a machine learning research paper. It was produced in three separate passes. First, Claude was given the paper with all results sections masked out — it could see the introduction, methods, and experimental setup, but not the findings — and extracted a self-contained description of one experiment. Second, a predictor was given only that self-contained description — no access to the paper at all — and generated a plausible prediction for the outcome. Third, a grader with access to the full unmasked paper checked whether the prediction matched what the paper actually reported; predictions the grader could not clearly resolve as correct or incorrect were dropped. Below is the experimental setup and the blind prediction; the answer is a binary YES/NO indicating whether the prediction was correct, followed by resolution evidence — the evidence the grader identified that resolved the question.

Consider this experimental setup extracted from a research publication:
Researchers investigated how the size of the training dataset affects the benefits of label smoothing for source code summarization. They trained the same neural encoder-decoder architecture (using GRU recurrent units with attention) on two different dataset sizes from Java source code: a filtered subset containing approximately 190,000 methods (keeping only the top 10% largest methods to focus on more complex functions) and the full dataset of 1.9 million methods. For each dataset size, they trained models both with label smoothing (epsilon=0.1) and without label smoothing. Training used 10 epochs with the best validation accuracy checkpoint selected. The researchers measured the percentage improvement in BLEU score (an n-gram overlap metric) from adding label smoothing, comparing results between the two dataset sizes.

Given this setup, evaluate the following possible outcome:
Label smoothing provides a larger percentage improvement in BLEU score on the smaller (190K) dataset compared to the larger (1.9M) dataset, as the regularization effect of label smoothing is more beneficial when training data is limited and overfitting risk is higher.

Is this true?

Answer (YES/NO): YES